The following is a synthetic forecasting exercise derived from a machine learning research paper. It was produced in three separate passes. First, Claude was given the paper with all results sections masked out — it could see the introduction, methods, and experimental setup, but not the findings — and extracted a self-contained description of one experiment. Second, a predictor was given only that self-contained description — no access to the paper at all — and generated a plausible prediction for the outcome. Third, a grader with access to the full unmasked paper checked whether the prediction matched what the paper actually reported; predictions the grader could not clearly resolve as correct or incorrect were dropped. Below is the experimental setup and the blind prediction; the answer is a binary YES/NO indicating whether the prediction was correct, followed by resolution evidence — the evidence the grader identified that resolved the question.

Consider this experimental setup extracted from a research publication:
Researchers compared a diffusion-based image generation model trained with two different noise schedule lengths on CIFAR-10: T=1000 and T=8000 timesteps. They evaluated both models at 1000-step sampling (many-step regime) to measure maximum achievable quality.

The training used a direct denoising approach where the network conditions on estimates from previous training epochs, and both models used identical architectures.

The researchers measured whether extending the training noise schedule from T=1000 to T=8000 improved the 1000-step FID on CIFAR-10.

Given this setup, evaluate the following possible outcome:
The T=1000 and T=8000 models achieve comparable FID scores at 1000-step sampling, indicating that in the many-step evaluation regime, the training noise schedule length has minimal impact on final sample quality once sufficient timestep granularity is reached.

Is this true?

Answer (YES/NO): NO